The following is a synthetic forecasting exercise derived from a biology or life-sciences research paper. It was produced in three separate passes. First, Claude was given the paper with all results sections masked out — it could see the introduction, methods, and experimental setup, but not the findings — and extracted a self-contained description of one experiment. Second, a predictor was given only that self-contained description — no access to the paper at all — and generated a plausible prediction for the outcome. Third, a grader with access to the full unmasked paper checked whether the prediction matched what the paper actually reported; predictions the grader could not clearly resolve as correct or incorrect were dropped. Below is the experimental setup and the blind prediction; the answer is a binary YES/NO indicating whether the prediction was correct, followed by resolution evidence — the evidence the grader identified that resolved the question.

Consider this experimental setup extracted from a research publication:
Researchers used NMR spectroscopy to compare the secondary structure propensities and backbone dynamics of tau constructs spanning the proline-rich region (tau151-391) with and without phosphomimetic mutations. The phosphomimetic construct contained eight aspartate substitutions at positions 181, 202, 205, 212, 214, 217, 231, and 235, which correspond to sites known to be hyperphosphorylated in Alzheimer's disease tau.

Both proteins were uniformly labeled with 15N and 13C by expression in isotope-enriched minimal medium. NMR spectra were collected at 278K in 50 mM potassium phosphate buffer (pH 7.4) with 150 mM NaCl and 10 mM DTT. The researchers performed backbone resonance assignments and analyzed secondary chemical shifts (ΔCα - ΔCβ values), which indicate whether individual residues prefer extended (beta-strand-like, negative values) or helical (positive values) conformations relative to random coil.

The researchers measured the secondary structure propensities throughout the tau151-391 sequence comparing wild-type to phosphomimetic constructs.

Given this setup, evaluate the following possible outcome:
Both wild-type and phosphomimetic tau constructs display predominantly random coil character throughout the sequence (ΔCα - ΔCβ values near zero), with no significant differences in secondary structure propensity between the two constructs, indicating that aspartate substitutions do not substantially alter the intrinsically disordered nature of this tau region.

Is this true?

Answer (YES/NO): YES